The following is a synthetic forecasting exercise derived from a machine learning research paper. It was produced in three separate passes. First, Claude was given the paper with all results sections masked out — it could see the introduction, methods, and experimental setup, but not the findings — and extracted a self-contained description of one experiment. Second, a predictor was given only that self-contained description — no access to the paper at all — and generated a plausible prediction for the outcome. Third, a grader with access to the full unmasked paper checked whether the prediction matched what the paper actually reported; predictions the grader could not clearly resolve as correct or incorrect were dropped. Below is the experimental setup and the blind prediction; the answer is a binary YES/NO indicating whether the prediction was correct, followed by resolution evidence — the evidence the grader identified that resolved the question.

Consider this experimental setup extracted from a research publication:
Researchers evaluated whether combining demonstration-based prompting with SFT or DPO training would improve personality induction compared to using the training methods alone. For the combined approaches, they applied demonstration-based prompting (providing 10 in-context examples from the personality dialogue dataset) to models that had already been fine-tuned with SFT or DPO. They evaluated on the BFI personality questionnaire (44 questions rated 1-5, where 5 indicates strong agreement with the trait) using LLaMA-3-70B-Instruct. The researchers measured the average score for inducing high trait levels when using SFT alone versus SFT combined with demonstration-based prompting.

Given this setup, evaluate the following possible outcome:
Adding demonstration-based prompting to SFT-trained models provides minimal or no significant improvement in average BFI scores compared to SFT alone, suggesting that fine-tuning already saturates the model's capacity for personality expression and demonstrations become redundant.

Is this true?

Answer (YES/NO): NO